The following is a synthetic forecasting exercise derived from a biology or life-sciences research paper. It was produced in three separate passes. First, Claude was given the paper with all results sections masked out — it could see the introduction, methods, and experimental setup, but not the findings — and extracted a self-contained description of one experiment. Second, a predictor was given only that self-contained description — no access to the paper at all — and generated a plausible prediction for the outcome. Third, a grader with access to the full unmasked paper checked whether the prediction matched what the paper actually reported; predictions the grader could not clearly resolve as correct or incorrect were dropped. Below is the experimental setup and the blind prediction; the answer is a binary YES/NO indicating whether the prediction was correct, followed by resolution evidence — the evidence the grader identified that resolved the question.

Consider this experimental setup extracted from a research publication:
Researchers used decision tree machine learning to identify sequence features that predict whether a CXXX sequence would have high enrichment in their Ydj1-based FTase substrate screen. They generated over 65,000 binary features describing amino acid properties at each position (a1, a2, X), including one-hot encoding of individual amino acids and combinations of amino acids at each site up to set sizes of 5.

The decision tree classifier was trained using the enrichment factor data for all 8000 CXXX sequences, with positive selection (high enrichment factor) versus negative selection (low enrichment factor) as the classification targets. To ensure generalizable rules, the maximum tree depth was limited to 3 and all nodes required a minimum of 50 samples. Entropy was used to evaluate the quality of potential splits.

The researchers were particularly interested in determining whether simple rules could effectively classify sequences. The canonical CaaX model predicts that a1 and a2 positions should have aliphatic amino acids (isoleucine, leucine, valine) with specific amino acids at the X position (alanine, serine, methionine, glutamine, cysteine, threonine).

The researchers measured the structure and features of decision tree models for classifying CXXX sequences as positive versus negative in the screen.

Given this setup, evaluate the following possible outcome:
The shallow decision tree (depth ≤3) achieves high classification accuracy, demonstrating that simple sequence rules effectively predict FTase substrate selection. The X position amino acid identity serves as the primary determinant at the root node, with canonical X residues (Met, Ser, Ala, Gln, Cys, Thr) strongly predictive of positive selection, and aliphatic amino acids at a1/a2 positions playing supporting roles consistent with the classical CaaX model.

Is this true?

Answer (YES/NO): NO